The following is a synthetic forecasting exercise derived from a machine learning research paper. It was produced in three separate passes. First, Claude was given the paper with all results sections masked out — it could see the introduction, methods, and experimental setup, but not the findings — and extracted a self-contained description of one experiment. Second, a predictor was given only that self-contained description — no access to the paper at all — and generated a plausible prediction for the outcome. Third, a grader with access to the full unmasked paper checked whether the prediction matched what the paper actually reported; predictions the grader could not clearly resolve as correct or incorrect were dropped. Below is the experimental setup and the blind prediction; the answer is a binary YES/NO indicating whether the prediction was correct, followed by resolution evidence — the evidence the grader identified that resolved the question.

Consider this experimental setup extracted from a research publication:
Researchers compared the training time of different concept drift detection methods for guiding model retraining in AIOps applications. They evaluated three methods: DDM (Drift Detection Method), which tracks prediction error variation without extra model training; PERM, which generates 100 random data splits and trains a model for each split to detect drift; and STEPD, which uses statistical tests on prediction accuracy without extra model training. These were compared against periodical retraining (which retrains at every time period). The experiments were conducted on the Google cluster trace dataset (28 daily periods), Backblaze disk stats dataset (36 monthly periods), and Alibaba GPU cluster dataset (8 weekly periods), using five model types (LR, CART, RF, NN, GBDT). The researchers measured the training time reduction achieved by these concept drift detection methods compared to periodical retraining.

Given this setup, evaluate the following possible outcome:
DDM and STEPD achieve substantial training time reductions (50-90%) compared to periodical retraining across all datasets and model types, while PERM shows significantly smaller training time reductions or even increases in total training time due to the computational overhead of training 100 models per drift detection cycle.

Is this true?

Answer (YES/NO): NO